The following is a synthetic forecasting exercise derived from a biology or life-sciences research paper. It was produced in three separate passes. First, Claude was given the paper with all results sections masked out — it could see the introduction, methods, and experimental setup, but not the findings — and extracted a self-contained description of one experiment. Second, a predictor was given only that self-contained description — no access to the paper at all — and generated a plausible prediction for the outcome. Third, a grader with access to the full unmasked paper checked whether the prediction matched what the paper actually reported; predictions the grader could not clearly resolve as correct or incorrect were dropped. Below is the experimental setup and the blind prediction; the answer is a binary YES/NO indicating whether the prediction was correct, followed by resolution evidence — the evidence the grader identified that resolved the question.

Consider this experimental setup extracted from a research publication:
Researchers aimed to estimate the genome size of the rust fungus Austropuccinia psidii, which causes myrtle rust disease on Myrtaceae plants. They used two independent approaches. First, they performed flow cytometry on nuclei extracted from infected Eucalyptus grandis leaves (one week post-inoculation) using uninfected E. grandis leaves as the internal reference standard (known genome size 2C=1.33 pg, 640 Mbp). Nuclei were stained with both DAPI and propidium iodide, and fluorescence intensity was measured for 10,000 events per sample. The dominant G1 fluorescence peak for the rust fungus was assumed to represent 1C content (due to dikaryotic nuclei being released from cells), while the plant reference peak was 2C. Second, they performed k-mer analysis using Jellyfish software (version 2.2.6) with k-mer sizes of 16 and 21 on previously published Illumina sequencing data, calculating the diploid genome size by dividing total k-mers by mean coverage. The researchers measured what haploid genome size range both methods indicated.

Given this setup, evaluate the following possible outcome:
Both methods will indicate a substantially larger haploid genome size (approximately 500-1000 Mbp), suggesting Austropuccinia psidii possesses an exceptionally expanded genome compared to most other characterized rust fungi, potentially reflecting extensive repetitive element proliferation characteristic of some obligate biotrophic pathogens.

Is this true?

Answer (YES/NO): NO